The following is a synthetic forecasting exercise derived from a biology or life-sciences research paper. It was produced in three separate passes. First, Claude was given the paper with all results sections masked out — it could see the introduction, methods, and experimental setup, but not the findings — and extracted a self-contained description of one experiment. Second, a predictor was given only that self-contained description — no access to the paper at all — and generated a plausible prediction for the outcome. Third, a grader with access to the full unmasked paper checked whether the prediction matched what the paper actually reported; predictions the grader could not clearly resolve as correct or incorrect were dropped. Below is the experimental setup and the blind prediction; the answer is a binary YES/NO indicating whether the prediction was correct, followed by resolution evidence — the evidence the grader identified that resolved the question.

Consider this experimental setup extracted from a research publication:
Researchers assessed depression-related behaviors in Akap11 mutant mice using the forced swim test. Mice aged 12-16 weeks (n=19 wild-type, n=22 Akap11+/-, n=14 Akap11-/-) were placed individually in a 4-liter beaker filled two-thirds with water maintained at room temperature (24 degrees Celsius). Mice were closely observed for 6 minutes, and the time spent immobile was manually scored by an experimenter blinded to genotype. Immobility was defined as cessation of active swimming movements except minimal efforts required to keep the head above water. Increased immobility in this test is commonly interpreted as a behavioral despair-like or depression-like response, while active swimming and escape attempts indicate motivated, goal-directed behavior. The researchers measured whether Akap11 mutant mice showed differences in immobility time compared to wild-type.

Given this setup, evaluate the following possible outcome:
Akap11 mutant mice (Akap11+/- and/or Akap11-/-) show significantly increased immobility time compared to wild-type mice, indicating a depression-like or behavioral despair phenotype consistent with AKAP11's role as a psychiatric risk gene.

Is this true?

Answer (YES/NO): YES